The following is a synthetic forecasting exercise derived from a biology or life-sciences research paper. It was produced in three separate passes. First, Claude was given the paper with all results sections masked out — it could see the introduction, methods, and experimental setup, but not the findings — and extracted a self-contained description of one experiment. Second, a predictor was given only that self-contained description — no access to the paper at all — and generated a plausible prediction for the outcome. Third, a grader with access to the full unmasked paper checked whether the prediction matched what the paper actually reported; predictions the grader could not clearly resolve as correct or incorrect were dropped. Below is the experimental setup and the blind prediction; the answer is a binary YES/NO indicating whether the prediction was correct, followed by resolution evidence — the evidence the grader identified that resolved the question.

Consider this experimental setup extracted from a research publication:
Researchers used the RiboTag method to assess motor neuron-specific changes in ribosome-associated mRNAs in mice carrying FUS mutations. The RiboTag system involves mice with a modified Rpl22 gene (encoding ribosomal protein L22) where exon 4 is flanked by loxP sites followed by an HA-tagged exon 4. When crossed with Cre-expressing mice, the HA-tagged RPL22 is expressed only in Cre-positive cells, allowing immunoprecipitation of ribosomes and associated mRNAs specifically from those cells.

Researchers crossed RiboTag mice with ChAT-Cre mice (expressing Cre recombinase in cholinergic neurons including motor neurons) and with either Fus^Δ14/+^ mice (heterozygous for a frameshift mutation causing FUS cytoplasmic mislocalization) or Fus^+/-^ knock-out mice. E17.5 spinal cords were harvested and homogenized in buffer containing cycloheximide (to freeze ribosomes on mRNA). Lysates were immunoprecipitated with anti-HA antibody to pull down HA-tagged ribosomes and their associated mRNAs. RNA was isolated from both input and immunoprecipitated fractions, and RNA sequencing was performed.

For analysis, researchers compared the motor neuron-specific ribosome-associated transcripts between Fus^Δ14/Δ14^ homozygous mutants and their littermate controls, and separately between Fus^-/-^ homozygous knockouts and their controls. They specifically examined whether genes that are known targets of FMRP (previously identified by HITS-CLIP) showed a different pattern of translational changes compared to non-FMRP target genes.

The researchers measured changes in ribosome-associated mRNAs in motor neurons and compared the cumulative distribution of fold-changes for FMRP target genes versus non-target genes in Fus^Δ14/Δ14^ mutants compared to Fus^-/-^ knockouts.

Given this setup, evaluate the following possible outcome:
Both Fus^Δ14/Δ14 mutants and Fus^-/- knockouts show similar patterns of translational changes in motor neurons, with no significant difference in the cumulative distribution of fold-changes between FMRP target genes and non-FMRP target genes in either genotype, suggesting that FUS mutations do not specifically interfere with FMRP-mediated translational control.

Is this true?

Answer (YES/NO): NO